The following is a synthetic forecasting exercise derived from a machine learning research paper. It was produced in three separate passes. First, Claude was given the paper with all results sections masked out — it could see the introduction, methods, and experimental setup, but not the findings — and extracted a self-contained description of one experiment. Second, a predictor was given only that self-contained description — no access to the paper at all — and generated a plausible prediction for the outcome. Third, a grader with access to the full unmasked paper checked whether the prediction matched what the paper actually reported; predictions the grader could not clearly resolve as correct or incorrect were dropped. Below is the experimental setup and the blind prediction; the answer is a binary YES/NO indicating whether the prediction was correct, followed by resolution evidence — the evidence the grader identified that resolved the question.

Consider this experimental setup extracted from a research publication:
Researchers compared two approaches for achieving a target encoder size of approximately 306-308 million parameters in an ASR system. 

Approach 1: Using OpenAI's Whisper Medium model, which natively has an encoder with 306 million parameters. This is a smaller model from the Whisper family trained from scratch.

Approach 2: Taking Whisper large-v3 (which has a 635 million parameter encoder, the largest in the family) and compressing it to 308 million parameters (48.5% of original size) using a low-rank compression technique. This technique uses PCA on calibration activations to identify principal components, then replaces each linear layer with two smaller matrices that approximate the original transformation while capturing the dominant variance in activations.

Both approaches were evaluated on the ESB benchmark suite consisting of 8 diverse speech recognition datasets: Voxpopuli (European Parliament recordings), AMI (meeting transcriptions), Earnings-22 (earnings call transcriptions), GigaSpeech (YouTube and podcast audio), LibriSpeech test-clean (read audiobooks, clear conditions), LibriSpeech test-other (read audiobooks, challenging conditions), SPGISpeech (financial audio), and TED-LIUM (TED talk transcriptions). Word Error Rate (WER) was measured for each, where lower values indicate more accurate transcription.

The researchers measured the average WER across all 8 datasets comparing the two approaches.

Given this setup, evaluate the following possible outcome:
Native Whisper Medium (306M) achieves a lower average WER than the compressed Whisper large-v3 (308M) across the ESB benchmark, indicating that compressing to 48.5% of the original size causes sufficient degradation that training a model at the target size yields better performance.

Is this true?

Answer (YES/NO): NO